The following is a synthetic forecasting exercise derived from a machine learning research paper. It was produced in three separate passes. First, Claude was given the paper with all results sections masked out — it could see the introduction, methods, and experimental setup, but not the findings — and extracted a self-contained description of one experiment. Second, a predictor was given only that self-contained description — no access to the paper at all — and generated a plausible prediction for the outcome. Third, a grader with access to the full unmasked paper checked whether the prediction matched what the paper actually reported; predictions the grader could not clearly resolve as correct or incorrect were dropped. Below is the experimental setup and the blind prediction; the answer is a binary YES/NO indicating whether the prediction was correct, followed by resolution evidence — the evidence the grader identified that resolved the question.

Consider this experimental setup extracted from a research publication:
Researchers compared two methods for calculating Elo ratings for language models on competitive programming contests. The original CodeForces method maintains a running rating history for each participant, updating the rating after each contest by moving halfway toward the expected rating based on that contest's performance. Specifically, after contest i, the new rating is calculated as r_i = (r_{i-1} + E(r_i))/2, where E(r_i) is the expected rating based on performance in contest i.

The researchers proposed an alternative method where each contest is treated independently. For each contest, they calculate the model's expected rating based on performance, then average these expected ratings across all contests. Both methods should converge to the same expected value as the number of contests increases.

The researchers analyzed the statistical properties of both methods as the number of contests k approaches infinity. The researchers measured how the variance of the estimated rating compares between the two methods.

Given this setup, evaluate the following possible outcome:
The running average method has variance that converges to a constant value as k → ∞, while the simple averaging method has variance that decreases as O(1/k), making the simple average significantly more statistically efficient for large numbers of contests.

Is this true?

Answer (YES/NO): YES